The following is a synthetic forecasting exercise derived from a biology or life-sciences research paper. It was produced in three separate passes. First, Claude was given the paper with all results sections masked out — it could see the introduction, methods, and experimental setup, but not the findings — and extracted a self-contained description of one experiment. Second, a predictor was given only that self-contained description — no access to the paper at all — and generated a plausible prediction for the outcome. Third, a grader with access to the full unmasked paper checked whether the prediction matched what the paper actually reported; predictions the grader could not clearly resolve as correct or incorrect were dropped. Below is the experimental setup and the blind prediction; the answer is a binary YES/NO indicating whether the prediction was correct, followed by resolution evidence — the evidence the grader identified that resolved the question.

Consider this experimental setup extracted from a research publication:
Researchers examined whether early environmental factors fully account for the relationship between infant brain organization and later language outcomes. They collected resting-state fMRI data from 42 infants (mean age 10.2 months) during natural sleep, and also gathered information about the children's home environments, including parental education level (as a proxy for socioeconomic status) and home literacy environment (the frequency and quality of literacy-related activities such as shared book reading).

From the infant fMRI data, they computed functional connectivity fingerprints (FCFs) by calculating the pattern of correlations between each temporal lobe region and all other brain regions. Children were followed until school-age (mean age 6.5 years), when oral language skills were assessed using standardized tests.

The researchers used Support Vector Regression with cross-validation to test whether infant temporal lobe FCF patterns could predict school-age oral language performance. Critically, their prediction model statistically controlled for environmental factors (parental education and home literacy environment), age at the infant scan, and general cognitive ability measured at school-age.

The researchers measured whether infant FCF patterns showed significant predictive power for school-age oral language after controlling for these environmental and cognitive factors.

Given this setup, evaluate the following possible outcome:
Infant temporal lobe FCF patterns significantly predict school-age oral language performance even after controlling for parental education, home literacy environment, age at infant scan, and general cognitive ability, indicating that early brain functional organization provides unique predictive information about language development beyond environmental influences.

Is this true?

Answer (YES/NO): YES